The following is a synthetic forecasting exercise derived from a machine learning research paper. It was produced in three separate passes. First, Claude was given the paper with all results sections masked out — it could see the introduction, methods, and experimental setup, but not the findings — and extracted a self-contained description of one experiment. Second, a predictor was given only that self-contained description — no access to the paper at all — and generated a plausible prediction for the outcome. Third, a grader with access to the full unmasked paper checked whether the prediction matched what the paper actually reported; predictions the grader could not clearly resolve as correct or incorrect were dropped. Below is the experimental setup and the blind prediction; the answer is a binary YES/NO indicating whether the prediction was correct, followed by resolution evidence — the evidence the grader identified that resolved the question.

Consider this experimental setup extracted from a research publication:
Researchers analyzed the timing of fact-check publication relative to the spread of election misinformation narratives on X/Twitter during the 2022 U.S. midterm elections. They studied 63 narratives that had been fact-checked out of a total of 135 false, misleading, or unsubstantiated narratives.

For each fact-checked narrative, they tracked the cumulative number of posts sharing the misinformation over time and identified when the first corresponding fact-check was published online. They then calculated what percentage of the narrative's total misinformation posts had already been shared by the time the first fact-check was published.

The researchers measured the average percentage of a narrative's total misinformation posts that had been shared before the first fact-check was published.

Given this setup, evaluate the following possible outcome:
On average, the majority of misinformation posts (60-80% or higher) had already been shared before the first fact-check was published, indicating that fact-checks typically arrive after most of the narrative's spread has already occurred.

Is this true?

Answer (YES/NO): YES